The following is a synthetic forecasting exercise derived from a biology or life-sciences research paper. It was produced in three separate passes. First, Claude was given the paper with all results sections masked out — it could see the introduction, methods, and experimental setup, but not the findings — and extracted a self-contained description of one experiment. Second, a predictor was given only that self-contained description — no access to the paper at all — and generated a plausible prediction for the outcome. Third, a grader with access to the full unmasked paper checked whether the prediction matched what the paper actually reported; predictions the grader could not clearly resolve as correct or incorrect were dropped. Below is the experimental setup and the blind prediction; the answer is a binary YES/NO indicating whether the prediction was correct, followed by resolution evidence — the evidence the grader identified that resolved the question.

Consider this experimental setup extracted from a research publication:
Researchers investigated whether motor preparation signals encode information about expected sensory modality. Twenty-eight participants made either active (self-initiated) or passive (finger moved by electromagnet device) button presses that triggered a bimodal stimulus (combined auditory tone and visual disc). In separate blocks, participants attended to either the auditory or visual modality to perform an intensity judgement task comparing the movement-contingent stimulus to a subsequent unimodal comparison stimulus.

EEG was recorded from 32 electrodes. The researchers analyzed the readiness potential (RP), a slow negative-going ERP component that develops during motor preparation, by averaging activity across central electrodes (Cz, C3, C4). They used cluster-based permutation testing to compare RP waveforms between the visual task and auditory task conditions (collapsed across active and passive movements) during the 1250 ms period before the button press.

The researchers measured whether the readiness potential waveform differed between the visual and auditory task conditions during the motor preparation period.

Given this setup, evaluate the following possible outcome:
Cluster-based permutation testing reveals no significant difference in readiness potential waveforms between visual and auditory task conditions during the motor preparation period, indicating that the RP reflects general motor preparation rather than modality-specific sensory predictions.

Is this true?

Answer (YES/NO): NO